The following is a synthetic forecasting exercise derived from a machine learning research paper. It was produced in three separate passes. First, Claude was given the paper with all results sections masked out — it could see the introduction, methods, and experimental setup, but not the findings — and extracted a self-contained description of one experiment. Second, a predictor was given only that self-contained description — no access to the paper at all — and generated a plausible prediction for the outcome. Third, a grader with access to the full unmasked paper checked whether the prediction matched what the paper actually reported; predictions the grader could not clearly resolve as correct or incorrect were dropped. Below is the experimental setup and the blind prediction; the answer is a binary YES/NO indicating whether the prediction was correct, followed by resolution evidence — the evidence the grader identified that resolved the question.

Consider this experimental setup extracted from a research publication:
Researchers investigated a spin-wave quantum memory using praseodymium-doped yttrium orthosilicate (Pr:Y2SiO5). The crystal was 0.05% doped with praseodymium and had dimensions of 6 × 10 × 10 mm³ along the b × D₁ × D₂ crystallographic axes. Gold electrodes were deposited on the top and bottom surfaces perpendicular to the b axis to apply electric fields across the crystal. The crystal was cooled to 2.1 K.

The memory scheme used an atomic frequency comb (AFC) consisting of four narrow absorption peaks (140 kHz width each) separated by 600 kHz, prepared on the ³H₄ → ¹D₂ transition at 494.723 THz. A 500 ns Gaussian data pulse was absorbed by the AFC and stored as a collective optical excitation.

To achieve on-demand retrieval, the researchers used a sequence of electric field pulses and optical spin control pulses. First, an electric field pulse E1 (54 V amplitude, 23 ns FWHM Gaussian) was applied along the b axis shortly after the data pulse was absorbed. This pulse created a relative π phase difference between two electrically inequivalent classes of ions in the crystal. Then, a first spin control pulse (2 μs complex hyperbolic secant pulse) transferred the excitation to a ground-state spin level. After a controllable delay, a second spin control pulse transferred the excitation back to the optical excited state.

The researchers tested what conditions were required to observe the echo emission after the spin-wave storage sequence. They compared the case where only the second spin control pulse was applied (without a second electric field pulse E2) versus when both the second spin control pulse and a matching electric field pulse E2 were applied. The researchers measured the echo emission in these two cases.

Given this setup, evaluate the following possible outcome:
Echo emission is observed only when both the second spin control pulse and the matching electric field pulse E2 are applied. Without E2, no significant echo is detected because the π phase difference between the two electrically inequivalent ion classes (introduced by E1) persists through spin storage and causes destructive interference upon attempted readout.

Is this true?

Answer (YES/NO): YES